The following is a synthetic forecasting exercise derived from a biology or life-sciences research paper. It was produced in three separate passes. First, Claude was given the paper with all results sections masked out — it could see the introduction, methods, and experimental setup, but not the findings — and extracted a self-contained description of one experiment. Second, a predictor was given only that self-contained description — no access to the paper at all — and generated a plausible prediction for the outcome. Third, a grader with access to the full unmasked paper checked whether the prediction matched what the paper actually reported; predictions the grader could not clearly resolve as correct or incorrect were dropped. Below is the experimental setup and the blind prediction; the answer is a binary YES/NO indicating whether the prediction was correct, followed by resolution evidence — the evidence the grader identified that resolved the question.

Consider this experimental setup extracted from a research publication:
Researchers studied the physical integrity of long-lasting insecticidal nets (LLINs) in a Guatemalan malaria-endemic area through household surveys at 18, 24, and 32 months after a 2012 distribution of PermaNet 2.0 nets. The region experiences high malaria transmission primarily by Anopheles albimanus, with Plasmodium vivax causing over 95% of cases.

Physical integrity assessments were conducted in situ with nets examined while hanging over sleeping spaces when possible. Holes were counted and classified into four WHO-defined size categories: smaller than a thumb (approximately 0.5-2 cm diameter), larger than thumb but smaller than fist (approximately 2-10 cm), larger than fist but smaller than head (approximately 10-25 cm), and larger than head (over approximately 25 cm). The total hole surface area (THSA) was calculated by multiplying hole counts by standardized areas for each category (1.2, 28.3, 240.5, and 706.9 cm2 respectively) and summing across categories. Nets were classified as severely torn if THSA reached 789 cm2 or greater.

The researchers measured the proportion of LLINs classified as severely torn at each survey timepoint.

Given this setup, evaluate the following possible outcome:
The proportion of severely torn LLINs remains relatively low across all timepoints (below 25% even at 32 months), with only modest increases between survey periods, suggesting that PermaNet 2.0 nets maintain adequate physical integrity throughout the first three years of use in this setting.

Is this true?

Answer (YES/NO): YES